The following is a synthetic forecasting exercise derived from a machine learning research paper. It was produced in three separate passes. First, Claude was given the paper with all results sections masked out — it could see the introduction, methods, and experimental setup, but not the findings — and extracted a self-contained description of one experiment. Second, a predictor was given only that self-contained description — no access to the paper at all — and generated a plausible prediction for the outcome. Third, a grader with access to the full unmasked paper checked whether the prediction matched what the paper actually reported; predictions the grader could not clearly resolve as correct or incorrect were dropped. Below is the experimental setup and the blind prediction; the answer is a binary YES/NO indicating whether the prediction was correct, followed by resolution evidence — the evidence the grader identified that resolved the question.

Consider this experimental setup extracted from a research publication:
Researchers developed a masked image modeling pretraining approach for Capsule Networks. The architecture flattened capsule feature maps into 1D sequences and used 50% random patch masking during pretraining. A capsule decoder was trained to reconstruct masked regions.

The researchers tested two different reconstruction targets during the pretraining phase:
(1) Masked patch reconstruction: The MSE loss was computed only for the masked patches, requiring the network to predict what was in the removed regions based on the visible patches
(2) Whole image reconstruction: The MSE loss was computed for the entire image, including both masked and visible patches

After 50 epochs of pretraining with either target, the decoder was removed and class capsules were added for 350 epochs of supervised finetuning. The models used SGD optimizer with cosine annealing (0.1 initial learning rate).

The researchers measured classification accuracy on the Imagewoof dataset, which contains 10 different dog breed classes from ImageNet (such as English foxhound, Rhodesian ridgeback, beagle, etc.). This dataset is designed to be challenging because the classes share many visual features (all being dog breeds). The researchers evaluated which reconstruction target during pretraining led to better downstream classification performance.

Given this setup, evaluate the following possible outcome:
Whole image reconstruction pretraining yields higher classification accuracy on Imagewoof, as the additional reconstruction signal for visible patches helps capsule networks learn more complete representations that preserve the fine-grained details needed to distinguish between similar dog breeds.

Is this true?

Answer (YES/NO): NO